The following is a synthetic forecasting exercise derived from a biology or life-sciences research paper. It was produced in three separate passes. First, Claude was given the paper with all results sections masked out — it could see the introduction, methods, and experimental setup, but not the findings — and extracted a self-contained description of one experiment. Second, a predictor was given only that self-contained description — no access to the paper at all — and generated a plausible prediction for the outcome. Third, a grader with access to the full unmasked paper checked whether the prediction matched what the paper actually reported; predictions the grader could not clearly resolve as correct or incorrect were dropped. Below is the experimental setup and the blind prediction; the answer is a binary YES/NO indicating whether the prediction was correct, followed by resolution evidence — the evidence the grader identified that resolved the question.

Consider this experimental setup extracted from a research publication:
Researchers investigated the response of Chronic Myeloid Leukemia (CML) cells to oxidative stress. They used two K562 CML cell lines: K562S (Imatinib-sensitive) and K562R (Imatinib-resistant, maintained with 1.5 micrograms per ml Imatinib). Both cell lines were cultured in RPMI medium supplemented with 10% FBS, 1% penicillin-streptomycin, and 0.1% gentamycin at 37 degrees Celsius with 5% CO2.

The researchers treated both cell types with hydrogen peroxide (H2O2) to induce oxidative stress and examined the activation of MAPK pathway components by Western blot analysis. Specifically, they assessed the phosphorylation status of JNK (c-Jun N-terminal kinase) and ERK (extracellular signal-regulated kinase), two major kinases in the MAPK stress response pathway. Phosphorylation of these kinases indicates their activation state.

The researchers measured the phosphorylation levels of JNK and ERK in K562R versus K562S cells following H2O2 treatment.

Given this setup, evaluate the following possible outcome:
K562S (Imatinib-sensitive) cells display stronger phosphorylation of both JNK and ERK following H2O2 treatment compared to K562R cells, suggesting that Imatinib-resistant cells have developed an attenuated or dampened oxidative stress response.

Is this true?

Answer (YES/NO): NO